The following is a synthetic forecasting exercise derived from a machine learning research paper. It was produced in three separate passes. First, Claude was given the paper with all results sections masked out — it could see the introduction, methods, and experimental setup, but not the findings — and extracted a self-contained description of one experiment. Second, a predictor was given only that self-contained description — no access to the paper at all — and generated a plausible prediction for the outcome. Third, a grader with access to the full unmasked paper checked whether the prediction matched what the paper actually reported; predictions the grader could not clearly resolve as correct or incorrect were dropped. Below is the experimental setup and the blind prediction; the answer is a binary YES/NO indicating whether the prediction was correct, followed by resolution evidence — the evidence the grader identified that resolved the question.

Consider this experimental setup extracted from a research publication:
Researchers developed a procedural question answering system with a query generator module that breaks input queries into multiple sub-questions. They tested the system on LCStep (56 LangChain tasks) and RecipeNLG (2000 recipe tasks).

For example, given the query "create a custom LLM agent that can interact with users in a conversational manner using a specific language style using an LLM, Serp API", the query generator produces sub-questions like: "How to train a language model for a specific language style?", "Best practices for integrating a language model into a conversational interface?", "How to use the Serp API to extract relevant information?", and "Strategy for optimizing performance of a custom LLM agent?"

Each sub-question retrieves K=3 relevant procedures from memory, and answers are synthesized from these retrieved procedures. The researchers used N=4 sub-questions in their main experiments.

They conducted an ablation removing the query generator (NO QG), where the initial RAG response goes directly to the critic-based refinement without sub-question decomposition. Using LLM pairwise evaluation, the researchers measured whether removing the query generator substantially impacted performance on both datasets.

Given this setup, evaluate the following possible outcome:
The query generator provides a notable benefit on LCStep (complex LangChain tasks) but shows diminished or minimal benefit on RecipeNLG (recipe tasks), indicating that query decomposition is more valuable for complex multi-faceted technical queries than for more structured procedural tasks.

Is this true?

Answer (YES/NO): NO